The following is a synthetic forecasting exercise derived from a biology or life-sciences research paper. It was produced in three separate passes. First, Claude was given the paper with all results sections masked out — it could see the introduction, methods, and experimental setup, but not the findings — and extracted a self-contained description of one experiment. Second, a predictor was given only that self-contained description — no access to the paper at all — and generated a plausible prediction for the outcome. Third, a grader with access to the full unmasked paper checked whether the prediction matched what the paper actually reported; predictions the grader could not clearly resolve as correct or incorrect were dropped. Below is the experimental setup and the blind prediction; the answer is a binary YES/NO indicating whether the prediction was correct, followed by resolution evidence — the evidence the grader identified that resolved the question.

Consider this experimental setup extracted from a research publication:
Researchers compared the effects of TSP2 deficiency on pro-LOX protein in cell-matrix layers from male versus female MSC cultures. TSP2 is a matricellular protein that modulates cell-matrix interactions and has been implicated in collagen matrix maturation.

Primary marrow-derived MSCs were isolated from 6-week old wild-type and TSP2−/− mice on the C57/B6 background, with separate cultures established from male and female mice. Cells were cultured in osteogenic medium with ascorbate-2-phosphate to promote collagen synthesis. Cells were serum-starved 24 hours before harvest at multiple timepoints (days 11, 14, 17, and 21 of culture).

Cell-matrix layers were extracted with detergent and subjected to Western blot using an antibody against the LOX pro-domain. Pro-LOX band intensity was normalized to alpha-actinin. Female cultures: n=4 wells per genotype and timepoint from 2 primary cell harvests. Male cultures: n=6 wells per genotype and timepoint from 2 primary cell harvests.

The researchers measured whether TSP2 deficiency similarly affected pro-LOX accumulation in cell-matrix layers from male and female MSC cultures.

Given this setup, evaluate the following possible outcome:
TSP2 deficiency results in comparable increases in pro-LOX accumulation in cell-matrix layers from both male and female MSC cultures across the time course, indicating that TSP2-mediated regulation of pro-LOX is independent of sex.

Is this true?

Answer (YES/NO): YES